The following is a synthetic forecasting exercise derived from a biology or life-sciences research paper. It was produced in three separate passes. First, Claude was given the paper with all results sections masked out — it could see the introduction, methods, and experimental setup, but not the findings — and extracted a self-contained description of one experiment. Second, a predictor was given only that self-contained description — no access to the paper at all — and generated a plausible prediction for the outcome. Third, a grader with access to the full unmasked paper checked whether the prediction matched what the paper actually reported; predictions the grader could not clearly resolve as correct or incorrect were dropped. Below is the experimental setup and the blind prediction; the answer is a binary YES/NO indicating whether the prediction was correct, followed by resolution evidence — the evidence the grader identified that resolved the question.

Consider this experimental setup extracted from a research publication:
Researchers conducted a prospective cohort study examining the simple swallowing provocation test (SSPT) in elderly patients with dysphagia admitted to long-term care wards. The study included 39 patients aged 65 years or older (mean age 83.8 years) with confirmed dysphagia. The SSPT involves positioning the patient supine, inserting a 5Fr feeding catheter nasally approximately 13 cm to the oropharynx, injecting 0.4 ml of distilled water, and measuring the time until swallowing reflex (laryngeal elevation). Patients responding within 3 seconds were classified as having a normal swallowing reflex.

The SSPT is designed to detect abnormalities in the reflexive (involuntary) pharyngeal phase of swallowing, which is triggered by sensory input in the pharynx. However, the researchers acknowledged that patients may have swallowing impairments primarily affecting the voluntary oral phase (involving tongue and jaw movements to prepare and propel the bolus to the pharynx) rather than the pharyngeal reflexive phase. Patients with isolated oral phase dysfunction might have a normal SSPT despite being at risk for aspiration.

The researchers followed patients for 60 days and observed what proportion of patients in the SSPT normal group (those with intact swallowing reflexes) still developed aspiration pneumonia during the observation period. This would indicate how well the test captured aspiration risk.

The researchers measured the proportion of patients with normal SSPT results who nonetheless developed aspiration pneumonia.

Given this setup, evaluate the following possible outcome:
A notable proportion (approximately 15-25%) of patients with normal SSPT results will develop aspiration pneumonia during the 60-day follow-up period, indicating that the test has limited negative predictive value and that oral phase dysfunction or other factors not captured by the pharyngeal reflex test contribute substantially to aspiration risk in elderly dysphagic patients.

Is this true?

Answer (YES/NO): NO